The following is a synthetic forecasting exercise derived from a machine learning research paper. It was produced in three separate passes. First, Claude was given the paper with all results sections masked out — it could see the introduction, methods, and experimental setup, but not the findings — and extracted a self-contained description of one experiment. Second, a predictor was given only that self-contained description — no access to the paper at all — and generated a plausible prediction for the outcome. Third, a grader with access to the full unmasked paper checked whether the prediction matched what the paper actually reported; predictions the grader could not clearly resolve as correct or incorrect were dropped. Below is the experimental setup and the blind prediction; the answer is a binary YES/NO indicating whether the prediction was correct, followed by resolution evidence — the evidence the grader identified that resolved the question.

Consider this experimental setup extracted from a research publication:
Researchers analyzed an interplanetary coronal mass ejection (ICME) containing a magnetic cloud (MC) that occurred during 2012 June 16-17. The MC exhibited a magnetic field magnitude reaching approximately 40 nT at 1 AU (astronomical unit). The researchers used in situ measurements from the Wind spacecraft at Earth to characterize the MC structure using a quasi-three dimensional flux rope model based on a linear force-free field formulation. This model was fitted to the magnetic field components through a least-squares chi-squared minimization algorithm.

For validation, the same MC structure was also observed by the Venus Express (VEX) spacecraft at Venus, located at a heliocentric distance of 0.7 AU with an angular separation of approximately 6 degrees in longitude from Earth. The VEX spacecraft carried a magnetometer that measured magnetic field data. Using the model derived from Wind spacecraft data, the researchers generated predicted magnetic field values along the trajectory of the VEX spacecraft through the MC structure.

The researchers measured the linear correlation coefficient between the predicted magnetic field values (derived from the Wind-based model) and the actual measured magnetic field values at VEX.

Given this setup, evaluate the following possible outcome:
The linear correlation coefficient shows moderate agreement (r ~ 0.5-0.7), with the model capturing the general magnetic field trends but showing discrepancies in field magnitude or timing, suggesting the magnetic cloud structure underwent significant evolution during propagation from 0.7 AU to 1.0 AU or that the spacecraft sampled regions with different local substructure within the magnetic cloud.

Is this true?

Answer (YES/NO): NO